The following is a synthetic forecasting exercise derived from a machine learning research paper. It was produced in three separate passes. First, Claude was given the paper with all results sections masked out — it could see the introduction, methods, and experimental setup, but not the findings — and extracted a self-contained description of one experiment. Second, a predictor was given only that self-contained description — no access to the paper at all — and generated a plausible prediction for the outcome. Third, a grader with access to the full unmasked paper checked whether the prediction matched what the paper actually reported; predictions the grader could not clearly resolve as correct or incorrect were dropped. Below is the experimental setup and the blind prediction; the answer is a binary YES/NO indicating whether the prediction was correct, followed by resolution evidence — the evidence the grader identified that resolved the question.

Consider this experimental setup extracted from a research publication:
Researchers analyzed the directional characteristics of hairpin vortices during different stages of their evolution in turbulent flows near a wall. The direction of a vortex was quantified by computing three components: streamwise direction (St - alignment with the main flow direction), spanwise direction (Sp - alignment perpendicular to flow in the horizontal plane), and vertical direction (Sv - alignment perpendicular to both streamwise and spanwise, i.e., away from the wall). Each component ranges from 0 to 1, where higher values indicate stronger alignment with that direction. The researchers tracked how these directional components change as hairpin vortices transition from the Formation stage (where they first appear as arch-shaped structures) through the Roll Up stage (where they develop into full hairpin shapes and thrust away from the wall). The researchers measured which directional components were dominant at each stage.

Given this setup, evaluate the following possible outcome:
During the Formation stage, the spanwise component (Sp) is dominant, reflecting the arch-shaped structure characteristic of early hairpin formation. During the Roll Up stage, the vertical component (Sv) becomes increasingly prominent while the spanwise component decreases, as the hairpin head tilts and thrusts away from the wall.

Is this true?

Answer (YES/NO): YES